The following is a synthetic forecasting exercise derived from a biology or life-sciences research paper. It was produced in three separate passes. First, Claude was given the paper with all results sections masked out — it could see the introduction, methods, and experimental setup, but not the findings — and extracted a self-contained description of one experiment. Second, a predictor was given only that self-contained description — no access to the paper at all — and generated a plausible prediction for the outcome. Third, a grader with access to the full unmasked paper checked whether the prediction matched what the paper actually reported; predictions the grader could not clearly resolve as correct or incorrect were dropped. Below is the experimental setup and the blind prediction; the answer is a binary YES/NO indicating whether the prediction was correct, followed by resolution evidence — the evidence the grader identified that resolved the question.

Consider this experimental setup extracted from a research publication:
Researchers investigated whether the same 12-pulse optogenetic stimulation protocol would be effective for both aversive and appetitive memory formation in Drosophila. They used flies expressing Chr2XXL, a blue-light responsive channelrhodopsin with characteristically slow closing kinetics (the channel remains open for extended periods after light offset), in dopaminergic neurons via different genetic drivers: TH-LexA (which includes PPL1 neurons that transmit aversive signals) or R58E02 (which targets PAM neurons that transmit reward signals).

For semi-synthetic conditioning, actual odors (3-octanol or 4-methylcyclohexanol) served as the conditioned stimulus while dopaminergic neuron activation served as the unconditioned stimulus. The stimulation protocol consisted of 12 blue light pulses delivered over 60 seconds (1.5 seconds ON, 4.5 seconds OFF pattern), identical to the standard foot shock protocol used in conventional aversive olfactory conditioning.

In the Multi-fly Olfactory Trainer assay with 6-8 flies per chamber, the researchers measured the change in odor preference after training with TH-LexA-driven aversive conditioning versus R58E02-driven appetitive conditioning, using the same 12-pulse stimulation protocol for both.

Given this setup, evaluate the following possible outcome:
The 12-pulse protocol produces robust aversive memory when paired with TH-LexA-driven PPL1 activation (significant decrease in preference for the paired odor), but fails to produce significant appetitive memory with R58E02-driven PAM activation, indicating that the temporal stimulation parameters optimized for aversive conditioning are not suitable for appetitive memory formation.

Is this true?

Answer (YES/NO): YES